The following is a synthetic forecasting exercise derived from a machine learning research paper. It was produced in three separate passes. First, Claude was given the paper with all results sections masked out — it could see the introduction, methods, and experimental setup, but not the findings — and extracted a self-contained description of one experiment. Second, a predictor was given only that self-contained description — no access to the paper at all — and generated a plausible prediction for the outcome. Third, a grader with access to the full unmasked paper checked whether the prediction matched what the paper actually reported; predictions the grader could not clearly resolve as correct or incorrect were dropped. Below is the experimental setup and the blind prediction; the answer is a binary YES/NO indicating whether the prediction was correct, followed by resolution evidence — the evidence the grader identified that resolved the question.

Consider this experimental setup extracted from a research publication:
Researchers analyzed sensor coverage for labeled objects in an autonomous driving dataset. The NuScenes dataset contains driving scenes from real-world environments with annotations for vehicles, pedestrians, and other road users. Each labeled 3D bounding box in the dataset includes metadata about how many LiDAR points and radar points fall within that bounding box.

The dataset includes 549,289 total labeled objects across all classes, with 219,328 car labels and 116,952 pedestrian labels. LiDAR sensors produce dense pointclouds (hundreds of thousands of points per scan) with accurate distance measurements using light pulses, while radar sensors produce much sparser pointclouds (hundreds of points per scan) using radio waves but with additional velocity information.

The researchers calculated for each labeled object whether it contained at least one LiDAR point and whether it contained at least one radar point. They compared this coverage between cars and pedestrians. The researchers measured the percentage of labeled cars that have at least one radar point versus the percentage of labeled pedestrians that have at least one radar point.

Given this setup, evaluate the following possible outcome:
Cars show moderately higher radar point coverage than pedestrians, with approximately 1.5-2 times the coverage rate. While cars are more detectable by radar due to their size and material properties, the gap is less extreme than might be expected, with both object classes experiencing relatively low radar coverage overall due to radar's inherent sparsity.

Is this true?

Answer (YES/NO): NO